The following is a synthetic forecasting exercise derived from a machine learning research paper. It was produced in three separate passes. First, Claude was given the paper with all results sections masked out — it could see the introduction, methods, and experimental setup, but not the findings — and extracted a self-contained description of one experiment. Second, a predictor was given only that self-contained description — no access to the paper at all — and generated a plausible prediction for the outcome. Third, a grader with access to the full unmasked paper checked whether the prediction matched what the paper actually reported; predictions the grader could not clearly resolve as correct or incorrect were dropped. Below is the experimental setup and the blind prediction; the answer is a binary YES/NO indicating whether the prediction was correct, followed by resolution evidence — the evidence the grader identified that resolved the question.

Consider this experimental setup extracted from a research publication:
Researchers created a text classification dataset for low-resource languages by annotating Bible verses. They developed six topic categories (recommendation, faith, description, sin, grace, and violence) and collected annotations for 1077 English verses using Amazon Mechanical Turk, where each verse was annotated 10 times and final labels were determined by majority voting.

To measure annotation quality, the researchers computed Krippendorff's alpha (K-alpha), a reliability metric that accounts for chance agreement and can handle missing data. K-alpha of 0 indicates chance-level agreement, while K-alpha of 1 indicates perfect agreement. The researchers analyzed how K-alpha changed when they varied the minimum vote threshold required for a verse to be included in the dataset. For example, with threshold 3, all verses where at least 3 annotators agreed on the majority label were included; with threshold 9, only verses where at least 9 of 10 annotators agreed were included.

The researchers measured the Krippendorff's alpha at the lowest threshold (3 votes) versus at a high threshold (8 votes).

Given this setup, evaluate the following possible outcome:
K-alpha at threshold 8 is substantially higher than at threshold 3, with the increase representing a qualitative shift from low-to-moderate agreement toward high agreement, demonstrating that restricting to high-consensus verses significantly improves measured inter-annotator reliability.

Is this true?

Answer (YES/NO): YES